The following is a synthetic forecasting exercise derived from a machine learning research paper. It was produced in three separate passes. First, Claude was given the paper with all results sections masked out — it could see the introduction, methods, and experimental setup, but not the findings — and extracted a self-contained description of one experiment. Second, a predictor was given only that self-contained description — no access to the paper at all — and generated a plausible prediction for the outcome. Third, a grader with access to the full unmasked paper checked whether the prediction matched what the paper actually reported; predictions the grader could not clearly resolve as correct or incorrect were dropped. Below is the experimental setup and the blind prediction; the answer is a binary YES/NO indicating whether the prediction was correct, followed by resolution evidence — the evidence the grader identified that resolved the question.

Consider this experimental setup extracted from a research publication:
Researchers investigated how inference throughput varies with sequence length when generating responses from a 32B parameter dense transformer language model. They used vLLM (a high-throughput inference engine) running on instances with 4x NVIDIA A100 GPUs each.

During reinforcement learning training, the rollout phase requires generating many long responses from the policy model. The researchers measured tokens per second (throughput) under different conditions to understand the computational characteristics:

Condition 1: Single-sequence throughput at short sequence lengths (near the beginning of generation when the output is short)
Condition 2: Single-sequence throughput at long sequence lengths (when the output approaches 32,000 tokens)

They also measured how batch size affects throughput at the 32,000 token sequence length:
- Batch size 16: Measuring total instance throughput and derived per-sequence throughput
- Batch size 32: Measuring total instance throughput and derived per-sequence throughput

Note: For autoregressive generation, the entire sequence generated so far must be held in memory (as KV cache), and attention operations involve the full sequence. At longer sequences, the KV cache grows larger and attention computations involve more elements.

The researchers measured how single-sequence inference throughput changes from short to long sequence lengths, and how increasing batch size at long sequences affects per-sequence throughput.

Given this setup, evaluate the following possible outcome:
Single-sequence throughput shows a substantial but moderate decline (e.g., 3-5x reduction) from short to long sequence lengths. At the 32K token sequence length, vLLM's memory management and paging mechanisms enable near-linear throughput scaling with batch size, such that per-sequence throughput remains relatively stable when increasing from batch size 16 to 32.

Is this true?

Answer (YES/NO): NO